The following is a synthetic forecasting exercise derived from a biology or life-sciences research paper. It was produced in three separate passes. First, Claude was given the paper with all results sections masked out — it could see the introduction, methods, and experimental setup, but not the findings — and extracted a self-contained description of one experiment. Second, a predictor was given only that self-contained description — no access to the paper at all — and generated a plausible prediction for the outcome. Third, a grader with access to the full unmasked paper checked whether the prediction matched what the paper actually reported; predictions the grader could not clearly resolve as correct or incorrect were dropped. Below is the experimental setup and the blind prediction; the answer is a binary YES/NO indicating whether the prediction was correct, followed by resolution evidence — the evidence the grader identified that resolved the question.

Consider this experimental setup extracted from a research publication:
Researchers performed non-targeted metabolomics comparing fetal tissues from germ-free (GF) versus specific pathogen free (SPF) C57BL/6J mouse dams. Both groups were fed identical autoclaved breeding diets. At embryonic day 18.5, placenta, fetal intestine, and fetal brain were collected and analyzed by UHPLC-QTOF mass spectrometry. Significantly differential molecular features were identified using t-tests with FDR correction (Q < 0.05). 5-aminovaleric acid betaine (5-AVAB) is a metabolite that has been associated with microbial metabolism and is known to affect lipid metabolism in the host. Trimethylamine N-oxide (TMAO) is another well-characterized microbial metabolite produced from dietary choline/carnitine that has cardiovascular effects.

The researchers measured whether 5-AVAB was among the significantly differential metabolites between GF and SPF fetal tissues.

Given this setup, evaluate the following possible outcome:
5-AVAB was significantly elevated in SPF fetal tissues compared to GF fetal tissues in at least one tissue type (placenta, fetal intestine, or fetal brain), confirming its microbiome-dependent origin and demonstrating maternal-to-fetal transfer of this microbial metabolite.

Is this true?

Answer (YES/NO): YES